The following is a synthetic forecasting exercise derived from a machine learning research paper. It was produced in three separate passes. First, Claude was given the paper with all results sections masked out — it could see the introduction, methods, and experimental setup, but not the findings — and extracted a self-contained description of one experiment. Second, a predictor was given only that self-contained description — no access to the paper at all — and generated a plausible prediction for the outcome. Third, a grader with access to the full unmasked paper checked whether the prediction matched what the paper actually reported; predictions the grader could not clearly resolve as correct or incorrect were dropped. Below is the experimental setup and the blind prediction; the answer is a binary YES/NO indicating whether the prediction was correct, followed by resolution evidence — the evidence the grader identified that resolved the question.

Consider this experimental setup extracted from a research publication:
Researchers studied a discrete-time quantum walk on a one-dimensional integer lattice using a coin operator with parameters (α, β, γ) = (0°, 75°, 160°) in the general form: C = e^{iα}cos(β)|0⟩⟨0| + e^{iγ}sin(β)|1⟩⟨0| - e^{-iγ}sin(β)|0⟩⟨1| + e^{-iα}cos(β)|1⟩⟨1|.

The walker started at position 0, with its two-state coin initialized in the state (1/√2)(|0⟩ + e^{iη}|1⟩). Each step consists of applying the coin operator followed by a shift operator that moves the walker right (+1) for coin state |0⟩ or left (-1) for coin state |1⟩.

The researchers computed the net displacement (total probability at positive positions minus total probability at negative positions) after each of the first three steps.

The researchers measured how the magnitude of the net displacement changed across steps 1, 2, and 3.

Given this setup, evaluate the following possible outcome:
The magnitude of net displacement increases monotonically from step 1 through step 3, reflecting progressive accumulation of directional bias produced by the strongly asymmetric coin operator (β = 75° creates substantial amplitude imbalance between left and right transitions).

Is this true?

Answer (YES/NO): NO